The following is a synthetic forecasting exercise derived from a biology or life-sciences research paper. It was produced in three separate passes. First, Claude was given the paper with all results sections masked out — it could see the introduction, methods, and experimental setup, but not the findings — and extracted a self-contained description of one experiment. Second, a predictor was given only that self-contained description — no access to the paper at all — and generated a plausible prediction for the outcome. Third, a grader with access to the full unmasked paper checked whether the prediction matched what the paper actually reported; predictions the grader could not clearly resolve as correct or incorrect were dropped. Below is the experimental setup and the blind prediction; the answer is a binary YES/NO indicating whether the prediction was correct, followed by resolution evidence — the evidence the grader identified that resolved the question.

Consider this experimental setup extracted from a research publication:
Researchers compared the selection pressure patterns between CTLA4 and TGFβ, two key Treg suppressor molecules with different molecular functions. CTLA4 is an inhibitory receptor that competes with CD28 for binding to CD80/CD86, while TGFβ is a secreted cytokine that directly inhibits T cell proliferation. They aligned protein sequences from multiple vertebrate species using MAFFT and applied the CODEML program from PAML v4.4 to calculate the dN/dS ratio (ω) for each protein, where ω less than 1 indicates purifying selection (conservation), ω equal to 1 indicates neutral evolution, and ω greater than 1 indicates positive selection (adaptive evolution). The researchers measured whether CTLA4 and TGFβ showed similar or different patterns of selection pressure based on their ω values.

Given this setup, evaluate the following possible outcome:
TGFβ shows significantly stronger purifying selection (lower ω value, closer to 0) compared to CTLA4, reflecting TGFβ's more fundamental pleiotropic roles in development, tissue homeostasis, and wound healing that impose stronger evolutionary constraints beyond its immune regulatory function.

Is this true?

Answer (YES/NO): NO